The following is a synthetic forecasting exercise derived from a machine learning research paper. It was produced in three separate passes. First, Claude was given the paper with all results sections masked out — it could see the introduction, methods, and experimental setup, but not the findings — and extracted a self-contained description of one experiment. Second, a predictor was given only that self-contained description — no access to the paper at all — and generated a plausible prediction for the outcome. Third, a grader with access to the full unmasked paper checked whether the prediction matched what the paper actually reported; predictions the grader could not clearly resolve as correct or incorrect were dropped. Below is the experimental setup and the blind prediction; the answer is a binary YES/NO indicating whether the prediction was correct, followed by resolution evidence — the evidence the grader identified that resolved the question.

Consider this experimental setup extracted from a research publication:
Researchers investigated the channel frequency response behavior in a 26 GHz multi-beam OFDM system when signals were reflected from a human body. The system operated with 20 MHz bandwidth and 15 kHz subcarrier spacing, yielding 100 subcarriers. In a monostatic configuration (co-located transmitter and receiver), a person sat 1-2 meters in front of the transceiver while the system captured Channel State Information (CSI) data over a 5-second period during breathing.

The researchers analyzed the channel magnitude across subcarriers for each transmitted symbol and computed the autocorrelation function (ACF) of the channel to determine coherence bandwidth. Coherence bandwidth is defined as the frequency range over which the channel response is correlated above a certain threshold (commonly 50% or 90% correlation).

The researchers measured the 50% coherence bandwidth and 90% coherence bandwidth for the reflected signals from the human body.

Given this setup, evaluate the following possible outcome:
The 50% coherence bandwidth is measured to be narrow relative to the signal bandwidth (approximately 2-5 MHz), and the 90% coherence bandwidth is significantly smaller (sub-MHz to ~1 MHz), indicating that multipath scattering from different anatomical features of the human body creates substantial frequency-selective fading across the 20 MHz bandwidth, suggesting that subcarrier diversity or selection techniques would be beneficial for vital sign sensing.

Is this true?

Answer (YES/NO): NO